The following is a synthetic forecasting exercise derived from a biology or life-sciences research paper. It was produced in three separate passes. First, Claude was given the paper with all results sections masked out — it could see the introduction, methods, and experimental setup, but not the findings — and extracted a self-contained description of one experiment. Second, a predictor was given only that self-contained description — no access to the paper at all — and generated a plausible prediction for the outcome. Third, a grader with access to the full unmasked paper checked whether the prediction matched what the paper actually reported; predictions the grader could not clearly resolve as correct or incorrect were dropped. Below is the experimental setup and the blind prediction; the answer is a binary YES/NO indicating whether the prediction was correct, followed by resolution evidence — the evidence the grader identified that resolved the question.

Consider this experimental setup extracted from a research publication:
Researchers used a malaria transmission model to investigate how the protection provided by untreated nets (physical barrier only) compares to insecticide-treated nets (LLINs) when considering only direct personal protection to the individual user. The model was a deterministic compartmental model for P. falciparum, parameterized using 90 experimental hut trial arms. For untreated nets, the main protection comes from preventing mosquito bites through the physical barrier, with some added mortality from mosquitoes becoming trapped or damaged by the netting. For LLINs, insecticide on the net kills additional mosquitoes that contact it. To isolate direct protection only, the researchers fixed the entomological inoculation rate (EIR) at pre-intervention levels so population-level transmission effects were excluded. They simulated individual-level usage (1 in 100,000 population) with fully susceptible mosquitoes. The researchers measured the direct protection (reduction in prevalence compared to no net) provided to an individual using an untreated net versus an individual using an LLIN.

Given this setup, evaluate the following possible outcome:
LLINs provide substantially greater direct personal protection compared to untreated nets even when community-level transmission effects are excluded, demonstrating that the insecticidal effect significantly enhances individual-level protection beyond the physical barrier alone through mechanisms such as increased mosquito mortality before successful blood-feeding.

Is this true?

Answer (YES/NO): YES